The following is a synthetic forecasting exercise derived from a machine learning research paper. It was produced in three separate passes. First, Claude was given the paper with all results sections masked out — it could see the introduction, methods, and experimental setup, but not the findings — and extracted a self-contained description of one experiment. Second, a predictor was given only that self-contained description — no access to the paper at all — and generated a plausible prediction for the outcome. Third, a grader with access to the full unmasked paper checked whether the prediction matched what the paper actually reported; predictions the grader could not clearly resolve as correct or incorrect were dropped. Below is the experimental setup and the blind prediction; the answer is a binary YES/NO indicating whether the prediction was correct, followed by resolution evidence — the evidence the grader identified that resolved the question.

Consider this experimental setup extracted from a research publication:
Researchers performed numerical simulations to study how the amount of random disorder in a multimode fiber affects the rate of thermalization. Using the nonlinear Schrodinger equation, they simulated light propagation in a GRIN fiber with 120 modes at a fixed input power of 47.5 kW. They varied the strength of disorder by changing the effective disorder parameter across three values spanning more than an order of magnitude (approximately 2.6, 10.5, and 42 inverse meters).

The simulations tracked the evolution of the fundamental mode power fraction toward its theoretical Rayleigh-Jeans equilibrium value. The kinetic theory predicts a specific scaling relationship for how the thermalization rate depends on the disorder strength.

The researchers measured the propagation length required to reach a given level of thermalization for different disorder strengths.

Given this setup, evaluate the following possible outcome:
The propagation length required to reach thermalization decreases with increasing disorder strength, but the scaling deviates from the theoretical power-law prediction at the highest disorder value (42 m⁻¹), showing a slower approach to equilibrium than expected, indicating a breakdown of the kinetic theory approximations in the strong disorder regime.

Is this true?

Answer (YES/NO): NO